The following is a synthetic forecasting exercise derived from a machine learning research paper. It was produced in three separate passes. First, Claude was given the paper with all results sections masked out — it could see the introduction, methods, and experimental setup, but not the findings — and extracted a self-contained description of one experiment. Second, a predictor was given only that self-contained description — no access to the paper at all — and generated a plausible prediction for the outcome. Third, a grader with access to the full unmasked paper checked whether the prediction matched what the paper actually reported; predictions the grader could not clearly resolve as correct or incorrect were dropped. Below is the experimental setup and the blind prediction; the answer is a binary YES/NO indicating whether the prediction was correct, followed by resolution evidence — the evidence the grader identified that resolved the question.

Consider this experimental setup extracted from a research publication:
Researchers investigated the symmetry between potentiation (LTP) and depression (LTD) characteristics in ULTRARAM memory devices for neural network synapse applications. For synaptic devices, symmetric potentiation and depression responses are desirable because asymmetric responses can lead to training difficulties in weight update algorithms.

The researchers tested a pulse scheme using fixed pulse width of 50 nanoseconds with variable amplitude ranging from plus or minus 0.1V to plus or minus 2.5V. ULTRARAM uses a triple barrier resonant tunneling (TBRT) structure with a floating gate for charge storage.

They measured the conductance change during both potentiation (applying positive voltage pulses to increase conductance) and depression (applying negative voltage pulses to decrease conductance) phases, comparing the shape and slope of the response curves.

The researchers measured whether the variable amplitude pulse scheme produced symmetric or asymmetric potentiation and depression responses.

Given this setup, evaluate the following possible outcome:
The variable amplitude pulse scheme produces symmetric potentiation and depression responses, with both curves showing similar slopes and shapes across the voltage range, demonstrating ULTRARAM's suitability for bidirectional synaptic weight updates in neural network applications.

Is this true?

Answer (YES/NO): YES